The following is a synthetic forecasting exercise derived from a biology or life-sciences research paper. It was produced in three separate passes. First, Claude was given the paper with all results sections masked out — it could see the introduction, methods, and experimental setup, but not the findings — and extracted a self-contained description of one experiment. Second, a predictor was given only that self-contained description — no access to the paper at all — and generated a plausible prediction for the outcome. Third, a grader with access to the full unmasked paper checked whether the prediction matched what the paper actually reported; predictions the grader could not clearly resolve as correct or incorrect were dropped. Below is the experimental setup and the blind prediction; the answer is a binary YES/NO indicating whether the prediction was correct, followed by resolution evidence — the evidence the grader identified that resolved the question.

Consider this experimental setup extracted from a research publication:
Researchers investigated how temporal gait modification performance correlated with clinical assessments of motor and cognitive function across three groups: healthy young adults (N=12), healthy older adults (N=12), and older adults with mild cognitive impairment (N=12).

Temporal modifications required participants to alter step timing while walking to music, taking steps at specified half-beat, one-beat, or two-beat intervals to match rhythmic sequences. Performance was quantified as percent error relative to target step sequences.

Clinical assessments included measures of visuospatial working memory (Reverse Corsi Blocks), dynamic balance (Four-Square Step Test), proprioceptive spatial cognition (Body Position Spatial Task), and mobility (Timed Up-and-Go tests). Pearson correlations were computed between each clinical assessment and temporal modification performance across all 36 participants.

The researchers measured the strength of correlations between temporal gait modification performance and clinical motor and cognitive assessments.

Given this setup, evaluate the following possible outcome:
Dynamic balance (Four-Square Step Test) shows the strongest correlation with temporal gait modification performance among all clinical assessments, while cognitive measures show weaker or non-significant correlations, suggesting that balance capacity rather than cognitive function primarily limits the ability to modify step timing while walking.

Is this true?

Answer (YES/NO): NO